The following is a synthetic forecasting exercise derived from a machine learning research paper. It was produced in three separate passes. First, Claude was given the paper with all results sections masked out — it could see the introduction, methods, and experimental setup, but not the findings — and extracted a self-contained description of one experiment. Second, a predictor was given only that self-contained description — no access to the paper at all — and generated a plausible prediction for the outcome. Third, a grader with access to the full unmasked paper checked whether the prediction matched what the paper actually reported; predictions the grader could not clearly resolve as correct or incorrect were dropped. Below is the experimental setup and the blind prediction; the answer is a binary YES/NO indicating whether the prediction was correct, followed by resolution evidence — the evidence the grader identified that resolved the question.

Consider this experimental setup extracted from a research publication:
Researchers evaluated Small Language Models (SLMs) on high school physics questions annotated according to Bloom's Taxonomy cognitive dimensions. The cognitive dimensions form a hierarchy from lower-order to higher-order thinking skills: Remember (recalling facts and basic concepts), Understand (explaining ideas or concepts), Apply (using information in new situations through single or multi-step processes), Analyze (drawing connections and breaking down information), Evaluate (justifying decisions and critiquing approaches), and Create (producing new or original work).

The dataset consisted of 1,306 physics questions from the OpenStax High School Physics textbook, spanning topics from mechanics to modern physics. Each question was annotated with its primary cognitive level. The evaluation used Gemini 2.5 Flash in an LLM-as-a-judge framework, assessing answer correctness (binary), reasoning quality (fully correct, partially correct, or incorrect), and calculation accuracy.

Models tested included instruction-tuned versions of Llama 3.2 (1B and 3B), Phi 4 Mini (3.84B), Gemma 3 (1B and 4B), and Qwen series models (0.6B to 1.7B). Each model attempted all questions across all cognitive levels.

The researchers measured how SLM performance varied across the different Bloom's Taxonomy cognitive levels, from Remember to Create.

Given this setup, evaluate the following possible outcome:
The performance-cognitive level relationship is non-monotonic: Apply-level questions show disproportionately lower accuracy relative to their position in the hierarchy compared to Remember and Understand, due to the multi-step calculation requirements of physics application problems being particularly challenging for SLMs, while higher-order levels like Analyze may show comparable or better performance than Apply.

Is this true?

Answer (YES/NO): NO